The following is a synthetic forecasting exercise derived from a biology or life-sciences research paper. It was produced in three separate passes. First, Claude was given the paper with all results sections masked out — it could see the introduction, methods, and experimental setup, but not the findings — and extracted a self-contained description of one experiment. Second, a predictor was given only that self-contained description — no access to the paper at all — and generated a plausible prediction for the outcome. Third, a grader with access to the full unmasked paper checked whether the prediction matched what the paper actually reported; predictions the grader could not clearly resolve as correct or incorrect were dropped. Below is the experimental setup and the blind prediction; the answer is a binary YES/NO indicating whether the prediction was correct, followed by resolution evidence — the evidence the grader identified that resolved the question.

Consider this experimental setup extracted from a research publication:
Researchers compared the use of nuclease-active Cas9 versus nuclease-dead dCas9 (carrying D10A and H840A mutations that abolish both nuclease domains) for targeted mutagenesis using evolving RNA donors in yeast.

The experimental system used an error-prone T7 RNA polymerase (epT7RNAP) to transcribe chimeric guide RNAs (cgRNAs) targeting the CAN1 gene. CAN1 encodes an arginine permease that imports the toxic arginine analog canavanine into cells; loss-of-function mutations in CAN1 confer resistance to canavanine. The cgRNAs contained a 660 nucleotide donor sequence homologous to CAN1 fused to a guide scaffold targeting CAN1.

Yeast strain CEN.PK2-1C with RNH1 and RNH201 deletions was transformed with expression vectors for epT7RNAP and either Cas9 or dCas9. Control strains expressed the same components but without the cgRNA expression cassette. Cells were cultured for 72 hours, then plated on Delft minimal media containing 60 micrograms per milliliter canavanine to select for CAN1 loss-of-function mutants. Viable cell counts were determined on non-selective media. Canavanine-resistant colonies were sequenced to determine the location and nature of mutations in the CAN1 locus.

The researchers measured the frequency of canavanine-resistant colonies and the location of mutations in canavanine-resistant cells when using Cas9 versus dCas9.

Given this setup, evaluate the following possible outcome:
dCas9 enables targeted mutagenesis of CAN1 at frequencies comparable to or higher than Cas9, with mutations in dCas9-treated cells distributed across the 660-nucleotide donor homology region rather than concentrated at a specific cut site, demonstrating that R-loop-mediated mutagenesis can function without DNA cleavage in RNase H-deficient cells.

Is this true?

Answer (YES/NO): NO